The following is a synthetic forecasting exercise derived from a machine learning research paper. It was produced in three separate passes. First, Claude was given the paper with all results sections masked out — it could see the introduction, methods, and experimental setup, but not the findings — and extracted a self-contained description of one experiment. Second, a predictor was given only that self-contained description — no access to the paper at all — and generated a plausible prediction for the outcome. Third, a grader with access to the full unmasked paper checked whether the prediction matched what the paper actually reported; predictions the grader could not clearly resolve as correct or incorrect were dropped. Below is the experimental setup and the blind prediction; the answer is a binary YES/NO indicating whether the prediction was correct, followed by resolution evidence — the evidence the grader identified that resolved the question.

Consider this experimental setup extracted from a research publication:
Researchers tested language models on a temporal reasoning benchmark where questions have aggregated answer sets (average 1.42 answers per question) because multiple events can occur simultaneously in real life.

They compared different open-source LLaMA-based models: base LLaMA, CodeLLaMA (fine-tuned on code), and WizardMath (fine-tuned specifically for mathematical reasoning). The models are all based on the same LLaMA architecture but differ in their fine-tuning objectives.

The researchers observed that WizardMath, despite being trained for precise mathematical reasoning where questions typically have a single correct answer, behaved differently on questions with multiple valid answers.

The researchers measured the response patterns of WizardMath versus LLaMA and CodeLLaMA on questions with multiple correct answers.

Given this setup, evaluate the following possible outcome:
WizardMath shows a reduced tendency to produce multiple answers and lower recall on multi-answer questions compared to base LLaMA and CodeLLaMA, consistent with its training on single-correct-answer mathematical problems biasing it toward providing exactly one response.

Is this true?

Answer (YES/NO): YES